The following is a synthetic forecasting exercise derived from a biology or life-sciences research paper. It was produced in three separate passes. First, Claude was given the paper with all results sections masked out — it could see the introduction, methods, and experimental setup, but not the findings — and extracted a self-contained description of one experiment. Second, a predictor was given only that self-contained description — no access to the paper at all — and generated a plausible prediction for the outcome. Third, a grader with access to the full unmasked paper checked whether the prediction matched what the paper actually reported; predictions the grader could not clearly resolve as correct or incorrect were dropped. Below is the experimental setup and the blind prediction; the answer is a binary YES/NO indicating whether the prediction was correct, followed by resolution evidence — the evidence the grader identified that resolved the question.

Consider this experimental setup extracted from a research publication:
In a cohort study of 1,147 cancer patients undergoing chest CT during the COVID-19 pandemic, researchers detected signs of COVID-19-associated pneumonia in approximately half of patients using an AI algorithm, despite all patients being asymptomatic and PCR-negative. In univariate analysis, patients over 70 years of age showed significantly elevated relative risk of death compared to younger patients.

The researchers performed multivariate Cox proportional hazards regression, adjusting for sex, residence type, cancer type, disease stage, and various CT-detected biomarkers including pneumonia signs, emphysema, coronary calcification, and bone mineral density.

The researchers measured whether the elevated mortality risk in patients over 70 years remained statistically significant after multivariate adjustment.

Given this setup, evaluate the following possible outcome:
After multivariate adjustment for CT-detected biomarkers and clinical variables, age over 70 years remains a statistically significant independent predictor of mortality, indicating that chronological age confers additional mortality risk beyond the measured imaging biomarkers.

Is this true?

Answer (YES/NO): NO